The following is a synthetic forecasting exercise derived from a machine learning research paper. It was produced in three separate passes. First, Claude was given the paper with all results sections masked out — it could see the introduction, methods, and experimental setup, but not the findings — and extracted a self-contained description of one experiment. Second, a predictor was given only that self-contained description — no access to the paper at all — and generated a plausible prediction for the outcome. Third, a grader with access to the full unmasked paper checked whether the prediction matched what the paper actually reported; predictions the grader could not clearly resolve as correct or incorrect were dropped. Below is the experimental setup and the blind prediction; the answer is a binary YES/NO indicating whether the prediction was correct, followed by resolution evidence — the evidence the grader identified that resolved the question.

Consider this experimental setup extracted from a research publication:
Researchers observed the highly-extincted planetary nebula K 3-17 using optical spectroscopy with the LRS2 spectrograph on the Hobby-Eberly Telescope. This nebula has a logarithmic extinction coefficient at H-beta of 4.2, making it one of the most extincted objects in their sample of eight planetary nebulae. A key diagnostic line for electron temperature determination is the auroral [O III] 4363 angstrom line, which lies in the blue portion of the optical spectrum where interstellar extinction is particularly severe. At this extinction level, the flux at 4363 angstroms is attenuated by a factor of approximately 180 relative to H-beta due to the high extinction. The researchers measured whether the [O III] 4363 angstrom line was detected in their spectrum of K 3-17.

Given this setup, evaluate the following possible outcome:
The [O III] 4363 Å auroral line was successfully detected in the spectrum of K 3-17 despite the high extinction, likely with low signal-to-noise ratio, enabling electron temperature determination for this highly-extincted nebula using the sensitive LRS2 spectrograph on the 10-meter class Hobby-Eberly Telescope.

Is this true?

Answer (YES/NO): NO